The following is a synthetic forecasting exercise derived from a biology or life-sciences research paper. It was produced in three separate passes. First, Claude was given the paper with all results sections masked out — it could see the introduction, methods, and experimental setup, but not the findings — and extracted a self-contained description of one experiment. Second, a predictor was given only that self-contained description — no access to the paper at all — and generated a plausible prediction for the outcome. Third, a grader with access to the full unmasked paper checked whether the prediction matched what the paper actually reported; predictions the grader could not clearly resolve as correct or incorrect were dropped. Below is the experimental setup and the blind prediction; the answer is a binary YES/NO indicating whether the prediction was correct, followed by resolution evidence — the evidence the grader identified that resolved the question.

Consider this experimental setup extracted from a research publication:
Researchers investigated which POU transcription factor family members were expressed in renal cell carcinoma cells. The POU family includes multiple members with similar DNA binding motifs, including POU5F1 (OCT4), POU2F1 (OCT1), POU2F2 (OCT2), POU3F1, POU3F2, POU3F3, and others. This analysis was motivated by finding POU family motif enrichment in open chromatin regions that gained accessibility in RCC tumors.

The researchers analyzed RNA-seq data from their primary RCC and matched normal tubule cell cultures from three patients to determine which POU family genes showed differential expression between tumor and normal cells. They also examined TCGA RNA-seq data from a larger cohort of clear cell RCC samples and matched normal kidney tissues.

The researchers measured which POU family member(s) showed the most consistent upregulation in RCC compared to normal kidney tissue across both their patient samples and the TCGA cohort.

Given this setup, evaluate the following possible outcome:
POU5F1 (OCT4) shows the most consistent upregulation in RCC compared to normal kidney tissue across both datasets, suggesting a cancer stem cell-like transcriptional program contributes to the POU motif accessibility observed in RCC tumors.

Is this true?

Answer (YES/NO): YES